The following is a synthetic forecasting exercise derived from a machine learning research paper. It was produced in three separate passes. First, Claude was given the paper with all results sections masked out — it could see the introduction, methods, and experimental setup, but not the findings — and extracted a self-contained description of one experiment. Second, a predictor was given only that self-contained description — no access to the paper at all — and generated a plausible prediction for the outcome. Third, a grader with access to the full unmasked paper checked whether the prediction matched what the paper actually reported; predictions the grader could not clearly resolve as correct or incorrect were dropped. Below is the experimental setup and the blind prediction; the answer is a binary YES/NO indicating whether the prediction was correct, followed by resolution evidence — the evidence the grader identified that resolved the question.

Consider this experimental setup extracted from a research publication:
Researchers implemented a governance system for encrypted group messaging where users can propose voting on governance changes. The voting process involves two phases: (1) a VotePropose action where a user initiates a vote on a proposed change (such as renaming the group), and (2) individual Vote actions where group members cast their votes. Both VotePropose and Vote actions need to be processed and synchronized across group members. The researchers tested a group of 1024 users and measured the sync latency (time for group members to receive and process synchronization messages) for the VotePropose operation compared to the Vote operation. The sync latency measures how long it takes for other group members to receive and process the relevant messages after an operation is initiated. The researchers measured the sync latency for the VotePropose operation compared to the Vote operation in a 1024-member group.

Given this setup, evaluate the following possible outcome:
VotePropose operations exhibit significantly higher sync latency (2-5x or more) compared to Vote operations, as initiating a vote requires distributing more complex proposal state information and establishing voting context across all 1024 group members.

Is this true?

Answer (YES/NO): NO